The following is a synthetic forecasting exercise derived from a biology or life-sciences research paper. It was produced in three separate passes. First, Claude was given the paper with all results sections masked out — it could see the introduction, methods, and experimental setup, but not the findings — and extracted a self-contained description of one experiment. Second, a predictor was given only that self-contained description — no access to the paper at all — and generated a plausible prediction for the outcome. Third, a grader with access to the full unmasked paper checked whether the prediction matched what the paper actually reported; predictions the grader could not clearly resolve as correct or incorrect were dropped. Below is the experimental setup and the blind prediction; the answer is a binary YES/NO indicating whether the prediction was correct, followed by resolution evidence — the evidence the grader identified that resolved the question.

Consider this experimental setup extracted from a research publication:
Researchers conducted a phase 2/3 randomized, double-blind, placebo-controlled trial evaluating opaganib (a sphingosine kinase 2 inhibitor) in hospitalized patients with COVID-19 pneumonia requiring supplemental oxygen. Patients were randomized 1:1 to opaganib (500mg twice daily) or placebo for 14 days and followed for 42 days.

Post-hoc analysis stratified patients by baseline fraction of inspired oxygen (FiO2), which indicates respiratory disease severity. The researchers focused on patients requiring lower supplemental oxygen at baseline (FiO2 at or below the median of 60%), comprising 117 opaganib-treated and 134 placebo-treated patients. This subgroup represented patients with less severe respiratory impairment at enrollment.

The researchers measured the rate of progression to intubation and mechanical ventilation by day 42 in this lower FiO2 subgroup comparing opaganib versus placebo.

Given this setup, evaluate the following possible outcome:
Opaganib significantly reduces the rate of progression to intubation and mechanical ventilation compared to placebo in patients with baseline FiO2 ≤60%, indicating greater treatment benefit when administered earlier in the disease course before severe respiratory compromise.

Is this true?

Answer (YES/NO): YES